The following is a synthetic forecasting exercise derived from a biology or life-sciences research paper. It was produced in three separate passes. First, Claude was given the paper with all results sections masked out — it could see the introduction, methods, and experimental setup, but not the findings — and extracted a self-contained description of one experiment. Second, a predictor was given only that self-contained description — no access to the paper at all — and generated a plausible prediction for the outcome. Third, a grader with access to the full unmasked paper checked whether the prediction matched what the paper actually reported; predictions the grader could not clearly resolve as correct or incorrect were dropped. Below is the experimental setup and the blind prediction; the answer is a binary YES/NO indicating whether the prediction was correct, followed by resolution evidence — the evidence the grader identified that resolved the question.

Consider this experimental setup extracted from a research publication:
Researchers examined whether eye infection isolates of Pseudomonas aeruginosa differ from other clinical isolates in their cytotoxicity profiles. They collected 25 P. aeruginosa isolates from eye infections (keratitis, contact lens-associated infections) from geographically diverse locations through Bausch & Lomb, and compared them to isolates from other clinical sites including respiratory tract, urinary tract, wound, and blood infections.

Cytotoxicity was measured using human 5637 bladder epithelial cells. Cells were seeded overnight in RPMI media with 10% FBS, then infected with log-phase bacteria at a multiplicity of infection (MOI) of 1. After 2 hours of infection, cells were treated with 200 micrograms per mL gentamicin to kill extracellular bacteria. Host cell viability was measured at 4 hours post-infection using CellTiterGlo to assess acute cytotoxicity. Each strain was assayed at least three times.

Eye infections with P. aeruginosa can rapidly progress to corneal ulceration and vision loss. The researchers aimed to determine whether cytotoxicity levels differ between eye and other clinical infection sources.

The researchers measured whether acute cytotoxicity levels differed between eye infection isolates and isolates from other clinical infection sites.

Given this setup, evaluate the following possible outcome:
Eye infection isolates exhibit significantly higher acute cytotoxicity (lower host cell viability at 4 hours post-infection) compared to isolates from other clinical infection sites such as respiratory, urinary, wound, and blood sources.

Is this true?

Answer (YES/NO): NO